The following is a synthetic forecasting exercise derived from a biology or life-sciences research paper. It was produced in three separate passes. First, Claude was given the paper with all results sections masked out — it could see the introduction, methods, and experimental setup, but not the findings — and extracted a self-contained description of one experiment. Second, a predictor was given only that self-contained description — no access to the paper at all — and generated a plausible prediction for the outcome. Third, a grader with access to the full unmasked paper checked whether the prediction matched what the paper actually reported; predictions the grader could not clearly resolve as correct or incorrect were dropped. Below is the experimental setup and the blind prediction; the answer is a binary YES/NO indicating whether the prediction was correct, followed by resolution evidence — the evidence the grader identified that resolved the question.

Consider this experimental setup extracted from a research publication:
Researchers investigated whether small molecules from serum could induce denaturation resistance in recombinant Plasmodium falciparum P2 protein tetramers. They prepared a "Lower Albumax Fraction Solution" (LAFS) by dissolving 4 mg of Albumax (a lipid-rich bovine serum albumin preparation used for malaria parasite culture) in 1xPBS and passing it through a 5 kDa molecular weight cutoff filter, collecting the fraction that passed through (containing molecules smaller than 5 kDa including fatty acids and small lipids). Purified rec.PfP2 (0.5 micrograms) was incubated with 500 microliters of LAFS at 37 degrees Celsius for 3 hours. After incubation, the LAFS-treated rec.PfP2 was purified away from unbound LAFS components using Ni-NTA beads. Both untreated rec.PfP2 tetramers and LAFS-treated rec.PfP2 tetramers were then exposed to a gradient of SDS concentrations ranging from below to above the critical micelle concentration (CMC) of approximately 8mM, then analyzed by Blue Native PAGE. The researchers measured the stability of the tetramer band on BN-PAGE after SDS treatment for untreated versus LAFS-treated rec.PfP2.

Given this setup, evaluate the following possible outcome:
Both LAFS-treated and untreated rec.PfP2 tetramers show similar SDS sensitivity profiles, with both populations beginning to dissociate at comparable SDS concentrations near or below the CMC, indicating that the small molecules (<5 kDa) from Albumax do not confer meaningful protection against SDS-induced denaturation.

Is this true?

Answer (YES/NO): NO